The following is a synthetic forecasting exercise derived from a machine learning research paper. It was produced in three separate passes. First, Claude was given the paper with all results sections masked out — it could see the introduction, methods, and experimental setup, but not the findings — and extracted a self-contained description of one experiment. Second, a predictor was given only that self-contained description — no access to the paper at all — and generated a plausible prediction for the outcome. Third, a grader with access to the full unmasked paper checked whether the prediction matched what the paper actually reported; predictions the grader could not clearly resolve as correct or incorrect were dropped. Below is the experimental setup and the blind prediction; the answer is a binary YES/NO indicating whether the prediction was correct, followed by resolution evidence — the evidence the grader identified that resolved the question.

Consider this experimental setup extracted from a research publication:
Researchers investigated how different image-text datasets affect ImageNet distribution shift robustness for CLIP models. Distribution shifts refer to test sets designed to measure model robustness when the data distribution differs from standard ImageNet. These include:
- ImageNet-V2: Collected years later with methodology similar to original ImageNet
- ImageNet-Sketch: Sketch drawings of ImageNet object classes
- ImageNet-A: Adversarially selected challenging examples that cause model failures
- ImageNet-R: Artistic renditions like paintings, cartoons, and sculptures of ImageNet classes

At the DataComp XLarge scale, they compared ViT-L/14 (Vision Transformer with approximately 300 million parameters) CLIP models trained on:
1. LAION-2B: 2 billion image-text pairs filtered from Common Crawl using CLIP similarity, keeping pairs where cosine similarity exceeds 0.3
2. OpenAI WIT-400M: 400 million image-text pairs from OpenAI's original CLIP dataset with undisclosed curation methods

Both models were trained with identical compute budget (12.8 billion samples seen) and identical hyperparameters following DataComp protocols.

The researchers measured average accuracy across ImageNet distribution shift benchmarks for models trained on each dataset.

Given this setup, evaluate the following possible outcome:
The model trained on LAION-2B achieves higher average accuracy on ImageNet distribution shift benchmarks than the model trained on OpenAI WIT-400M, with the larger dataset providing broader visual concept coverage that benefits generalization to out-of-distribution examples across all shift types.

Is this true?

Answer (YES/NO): NO